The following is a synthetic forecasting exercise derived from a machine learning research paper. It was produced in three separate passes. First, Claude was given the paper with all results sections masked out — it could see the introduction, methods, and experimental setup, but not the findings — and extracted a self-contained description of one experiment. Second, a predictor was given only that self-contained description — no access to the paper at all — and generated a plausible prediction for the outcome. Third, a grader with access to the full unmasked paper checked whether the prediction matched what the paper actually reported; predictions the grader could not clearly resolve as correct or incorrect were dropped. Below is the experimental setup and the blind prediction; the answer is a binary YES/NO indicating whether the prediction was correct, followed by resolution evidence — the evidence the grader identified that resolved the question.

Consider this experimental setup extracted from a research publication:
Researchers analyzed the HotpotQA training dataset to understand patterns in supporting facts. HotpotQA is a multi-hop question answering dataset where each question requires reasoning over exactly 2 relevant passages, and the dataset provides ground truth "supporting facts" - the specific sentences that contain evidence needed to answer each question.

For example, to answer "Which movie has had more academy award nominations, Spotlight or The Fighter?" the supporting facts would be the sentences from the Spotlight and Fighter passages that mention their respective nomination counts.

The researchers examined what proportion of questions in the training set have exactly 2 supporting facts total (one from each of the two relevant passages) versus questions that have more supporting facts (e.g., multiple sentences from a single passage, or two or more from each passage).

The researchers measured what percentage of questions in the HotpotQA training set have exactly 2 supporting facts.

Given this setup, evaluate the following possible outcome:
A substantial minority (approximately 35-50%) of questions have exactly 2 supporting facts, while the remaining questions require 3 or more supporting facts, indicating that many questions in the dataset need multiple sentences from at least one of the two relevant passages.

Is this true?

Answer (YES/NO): NO